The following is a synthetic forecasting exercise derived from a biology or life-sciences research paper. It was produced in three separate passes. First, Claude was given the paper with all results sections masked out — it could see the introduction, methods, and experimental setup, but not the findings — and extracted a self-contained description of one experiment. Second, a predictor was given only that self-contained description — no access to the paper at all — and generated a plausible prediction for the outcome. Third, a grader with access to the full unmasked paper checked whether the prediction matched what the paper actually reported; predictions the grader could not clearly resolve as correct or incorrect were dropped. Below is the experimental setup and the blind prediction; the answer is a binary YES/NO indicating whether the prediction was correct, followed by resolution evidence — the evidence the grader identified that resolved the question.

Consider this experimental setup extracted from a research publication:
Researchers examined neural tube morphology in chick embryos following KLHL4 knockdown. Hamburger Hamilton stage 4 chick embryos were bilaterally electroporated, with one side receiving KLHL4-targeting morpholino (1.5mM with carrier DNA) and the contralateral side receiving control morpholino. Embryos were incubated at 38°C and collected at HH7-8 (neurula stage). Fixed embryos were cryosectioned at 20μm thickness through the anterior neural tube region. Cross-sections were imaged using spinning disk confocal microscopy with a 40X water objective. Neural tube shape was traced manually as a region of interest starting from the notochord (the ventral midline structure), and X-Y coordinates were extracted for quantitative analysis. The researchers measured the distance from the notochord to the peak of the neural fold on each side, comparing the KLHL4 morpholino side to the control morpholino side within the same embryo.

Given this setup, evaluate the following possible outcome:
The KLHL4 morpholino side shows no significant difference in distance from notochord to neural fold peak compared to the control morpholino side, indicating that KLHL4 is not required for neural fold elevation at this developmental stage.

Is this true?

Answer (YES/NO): NO